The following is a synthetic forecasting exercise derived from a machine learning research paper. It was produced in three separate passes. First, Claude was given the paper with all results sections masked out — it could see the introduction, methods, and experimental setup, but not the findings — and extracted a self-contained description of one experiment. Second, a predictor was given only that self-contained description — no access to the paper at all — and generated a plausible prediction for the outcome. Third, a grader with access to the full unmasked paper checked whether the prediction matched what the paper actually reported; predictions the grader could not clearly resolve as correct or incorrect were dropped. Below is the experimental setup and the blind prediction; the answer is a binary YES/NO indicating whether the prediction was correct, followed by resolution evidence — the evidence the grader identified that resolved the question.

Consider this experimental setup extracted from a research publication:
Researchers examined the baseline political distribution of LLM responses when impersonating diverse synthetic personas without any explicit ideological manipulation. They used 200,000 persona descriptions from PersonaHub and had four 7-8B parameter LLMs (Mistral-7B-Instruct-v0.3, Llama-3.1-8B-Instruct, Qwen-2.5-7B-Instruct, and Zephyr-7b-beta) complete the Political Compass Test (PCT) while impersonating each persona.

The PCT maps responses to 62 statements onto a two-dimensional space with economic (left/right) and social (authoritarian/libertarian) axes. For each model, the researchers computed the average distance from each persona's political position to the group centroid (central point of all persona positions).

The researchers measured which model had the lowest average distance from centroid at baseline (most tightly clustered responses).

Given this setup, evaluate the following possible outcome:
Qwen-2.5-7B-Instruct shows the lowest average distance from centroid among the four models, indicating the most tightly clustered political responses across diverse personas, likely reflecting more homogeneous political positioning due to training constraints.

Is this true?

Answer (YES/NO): NO